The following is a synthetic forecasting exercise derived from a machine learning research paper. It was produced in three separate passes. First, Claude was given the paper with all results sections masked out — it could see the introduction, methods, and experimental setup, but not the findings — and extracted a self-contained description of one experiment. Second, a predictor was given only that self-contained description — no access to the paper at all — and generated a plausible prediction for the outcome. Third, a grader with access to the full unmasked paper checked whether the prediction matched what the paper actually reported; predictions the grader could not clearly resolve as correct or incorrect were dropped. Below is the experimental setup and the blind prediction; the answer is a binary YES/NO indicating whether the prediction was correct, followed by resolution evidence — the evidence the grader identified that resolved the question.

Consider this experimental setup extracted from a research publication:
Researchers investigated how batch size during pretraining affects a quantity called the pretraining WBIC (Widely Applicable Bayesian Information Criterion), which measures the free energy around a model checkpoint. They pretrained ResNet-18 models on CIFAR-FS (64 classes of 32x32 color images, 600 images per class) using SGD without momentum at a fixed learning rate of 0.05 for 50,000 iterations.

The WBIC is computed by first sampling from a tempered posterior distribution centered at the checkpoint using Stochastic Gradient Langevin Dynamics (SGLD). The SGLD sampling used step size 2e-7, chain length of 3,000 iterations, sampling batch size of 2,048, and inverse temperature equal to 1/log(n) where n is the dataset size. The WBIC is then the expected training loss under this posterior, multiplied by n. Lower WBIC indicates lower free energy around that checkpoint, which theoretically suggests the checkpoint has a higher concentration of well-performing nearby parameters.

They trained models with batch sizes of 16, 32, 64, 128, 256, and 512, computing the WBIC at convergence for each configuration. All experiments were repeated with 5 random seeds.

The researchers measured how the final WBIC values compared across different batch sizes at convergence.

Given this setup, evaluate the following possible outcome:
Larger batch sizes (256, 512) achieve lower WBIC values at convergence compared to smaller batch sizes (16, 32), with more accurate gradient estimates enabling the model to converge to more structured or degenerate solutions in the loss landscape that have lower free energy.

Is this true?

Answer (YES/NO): NO